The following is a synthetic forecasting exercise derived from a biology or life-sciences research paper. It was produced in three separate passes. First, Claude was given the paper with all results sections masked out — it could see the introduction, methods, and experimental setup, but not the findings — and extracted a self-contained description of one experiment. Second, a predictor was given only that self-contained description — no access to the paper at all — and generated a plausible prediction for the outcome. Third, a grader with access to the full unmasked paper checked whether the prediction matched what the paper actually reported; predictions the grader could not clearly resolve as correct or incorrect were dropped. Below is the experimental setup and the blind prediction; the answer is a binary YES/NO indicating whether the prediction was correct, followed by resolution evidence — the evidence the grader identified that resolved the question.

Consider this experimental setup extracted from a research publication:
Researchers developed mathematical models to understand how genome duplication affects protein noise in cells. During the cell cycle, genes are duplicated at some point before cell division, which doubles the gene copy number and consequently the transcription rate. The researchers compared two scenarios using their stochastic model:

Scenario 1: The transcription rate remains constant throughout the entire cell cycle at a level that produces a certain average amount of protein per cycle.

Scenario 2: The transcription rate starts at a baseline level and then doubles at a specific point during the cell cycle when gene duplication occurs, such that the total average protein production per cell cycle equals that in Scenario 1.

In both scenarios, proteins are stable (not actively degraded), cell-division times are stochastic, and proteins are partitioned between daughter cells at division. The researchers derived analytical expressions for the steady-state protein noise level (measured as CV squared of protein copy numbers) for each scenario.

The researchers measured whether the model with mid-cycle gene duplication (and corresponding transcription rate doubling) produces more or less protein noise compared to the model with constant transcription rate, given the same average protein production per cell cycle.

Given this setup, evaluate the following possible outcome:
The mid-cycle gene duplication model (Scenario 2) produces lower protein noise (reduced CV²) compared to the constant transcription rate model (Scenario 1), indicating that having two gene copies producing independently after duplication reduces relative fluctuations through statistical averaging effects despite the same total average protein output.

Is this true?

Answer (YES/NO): NO